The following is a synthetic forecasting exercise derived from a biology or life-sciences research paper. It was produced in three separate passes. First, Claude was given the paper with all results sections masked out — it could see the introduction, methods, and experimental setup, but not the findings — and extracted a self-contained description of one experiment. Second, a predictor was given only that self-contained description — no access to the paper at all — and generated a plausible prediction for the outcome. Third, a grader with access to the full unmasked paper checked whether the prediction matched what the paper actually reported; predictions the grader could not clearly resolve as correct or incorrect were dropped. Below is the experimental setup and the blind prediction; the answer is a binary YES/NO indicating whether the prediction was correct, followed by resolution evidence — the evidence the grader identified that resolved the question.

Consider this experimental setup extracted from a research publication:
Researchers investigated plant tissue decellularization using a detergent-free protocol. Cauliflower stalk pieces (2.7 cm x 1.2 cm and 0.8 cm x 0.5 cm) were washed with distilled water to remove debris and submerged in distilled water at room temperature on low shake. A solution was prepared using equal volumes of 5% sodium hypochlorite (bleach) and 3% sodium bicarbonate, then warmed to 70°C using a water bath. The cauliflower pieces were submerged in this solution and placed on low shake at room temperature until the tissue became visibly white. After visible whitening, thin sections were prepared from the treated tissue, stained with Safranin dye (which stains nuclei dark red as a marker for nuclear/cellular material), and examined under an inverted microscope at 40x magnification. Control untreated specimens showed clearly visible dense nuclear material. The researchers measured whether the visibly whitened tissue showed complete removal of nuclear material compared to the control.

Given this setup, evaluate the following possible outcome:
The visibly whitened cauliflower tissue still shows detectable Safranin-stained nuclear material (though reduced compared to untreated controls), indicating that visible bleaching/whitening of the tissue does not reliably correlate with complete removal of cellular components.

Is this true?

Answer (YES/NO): NO